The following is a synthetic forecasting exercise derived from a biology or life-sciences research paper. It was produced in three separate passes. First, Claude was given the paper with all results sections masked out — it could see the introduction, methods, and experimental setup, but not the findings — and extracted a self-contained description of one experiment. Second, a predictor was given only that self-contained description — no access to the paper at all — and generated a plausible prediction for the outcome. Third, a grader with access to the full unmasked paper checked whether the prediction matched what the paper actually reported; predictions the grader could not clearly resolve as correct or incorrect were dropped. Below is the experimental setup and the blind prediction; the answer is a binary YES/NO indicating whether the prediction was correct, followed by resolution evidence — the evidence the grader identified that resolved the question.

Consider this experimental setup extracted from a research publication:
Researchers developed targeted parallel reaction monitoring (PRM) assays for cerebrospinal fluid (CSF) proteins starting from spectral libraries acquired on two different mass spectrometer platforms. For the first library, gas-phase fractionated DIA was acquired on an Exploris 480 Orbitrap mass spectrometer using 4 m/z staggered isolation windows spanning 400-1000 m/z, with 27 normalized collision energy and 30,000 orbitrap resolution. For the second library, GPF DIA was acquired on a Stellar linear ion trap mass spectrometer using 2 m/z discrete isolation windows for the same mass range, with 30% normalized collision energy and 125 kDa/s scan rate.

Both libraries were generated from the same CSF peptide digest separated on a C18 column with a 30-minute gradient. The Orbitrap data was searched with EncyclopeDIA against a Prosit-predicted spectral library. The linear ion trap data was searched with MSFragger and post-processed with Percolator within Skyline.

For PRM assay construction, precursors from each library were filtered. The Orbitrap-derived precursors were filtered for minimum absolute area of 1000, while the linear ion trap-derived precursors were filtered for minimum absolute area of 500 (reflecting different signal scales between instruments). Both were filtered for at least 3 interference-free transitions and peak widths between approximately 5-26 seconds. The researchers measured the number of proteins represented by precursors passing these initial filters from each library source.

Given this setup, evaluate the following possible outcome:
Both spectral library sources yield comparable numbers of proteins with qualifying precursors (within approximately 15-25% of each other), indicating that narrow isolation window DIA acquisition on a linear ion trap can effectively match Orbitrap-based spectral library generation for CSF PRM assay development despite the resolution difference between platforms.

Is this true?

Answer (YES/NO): NO